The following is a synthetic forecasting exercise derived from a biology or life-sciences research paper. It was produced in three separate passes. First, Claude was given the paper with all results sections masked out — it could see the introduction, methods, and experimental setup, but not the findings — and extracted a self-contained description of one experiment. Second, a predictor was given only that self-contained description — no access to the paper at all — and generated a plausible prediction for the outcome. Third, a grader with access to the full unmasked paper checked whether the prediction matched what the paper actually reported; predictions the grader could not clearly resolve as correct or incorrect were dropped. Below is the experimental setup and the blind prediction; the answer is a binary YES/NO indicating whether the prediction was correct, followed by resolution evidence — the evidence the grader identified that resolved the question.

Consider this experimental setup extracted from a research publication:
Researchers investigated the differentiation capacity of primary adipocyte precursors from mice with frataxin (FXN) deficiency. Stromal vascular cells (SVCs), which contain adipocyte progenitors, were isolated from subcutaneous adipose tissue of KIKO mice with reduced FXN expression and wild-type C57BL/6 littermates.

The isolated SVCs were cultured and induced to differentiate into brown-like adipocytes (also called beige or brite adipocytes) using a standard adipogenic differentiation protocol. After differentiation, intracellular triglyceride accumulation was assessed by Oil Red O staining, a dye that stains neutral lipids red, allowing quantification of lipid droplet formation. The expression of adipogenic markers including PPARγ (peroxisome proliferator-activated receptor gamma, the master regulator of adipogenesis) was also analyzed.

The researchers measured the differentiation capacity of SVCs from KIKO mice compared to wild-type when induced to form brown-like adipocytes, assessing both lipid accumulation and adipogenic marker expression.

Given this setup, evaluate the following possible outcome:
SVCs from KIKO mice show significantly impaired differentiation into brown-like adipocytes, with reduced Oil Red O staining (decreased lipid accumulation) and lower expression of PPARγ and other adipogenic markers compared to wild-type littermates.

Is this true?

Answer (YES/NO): YES